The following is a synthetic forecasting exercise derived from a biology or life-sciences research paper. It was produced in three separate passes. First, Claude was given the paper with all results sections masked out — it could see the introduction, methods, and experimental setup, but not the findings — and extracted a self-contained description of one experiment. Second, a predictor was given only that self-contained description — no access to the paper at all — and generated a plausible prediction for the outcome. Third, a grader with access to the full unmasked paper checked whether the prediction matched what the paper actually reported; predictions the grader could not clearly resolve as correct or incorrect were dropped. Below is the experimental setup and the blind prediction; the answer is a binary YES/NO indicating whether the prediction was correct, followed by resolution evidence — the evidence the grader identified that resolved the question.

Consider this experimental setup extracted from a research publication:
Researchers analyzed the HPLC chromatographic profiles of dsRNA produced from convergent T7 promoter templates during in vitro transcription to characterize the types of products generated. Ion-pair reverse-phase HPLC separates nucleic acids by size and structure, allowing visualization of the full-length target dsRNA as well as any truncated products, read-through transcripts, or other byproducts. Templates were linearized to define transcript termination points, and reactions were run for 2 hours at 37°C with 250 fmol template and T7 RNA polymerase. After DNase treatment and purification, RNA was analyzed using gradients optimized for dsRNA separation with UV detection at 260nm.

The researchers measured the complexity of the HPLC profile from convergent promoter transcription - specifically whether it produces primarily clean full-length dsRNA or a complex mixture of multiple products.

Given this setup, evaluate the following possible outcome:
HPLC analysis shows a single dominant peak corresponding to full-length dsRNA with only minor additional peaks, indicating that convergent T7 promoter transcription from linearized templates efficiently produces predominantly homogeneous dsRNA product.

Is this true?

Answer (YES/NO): NO